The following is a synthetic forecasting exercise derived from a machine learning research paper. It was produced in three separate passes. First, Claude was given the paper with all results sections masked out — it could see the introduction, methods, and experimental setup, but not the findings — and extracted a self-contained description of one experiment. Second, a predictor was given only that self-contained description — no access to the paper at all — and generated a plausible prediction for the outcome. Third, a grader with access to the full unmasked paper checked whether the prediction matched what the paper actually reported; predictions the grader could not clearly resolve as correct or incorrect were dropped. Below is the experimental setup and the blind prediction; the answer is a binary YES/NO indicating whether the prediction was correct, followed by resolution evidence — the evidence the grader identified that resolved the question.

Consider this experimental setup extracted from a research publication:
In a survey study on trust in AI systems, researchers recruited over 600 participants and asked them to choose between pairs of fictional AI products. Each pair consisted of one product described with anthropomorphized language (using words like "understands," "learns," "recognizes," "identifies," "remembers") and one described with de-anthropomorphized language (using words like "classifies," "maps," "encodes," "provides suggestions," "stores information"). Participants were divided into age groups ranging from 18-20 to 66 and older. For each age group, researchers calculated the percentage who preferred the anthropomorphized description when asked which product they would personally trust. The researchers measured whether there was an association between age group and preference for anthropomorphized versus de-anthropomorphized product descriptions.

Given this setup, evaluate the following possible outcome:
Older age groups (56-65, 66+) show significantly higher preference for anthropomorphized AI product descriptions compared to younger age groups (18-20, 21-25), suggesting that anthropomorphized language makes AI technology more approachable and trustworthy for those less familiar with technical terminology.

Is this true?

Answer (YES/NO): NO